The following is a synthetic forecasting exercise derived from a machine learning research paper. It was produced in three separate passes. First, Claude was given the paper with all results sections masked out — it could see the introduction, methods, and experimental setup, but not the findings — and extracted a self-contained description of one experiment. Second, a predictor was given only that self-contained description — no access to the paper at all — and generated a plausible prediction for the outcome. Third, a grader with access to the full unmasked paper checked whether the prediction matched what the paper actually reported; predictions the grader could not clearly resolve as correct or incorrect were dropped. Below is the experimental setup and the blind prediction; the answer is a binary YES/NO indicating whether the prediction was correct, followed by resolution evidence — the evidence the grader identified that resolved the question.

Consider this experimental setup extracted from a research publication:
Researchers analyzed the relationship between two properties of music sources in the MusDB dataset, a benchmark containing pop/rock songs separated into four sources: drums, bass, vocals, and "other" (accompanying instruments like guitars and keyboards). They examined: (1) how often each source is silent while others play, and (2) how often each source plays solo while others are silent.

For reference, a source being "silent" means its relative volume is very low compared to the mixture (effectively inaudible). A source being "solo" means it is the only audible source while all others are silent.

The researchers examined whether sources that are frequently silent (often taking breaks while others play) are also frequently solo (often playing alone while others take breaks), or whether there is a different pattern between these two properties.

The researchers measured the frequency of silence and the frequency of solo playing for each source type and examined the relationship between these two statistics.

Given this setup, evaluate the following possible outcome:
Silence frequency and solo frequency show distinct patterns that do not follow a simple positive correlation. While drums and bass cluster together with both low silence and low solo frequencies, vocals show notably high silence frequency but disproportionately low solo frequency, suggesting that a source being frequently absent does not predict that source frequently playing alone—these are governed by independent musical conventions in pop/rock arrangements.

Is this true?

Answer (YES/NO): NO